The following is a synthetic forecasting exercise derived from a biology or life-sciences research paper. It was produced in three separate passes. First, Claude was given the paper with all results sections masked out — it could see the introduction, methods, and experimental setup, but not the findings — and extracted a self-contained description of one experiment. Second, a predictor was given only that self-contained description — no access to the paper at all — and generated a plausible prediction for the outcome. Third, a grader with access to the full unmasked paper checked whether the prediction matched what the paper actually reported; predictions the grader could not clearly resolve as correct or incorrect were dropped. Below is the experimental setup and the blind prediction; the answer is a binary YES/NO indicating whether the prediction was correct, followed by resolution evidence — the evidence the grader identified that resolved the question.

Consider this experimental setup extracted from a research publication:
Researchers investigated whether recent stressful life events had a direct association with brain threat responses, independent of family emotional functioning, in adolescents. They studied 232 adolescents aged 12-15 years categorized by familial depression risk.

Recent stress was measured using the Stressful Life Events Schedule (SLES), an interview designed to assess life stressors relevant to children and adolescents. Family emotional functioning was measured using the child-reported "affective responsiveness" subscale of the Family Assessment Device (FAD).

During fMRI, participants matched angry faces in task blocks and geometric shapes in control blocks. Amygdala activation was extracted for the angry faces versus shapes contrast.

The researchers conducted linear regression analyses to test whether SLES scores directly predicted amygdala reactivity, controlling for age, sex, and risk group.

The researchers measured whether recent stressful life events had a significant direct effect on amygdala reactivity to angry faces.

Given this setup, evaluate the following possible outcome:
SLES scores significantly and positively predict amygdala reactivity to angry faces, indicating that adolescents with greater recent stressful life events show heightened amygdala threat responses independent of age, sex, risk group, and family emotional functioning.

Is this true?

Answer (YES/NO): NO